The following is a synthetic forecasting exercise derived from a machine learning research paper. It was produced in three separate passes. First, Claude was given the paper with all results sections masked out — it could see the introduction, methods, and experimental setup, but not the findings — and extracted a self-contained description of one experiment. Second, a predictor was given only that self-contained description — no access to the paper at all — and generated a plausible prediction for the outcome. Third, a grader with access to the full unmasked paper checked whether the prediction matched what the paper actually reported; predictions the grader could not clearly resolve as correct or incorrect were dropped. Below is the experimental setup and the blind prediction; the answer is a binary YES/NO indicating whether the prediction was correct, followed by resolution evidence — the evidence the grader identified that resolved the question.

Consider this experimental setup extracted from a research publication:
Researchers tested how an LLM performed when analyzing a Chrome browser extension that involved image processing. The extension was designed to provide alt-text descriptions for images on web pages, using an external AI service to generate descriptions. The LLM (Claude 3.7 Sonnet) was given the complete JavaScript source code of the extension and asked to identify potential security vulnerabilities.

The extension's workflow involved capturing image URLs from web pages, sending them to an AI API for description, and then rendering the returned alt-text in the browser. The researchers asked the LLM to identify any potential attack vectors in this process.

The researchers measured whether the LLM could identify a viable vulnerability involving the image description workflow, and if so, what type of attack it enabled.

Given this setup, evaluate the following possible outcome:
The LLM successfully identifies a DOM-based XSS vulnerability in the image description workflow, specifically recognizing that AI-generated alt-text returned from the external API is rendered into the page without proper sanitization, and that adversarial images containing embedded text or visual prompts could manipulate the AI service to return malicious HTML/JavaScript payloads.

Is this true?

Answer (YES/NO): YES